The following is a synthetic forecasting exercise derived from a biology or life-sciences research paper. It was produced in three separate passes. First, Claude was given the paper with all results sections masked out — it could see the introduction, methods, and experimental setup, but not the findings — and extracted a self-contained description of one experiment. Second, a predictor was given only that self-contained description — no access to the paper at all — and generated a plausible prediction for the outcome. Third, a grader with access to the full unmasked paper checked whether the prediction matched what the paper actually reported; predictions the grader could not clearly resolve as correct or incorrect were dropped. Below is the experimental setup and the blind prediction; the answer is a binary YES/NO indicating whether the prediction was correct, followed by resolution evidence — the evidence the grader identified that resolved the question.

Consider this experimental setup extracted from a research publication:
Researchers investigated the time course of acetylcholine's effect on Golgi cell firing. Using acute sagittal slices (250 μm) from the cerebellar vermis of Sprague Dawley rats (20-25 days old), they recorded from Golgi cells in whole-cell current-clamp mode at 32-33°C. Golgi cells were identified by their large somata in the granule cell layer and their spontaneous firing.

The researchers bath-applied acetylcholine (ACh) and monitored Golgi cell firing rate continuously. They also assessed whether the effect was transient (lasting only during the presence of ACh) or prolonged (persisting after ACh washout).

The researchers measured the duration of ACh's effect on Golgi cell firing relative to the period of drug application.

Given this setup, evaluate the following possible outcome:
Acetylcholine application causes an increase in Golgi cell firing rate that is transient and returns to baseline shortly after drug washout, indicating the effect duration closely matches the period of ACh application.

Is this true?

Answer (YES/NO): NO